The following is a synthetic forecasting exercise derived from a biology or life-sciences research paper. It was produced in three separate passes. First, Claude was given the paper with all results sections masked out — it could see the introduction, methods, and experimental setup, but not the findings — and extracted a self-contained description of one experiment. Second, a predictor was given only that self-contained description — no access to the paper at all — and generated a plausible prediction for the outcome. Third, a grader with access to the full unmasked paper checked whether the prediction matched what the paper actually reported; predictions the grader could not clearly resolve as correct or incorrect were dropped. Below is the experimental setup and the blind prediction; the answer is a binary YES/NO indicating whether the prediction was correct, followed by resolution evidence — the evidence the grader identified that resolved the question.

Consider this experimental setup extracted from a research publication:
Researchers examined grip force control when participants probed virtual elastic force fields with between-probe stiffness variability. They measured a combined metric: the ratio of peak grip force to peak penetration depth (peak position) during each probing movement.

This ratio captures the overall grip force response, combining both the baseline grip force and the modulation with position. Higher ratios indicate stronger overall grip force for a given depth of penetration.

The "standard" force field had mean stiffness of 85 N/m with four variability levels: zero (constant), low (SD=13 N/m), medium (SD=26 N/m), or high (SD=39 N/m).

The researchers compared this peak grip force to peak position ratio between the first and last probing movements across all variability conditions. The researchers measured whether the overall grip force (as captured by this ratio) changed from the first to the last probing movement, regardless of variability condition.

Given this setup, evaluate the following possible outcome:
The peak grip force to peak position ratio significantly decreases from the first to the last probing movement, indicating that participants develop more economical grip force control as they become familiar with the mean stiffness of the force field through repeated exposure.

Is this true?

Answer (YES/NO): NO